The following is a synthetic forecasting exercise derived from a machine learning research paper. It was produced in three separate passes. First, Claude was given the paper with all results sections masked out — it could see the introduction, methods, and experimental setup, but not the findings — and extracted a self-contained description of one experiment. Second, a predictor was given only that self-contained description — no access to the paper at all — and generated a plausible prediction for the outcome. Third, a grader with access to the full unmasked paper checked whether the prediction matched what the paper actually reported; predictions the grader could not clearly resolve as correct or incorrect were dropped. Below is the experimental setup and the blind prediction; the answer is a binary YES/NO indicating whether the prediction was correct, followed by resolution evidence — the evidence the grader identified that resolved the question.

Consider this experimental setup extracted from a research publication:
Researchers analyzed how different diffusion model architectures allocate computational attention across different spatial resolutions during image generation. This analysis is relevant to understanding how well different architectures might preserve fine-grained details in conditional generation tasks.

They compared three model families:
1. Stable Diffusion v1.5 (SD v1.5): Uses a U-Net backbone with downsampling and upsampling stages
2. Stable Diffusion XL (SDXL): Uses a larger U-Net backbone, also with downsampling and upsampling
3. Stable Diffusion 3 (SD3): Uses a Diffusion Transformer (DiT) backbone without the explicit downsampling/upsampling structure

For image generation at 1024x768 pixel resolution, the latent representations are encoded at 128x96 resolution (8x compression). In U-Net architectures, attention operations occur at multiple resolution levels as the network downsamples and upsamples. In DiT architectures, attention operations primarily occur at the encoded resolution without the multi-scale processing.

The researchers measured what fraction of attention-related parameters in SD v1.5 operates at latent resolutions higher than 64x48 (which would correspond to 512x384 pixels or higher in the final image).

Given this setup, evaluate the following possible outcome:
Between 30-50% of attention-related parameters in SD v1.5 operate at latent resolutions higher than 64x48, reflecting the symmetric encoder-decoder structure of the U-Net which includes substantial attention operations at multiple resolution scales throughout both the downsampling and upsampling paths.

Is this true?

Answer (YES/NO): NO